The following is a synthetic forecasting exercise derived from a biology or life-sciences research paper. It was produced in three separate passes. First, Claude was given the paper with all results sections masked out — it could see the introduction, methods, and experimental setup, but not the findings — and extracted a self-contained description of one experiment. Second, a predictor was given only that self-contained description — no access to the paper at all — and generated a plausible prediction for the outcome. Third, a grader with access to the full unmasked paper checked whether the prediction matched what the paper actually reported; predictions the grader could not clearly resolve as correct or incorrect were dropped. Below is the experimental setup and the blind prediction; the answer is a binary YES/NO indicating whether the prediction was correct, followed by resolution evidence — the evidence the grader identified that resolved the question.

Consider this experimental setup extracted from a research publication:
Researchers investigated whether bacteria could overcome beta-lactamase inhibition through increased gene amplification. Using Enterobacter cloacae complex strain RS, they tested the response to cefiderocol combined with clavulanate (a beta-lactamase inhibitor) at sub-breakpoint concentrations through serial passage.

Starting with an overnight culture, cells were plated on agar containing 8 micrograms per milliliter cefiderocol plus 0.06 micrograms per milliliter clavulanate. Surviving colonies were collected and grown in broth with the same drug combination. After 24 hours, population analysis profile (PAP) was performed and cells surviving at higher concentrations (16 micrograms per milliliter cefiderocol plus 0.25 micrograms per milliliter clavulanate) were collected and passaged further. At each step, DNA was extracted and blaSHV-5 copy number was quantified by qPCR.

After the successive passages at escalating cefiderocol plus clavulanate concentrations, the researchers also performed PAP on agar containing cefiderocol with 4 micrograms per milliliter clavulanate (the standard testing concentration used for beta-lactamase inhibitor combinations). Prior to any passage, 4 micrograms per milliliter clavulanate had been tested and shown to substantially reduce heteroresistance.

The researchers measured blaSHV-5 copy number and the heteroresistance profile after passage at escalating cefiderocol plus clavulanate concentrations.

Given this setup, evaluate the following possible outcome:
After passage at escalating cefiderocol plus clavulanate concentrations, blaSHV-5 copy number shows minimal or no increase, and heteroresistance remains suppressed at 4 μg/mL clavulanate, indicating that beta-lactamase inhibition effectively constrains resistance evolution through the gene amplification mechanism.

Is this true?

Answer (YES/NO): NO